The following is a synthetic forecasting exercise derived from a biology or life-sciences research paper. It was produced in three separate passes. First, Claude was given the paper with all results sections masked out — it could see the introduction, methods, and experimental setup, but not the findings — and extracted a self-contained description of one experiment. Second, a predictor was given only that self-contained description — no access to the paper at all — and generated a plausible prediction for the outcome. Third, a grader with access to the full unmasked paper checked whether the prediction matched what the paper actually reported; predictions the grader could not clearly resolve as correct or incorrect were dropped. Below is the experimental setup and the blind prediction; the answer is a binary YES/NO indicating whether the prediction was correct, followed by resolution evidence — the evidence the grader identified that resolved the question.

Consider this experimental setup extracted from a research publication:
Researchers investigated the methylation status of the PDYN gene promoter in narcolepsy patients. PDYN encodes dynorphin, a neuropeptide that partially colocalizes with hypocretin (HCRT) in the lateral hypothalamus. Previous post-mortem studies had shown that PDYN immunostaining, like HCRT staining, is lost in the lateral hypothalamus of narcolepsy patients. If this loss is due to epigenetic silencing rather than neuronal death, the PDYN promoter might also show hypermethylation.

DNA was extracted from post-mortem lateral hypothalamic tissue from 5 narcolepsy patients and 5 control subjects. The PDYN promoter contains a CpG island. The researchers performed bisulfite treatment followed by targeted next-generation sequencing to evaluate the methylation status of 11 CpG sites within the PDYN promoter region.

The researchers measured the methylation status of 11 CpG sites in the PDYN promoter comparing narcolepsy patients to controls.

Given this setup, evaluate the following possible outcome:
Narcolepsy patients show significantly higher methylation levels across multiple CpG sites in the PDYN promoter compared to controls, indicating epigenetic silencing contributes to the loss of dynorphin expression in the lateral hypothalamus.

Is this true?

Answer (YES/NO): YES